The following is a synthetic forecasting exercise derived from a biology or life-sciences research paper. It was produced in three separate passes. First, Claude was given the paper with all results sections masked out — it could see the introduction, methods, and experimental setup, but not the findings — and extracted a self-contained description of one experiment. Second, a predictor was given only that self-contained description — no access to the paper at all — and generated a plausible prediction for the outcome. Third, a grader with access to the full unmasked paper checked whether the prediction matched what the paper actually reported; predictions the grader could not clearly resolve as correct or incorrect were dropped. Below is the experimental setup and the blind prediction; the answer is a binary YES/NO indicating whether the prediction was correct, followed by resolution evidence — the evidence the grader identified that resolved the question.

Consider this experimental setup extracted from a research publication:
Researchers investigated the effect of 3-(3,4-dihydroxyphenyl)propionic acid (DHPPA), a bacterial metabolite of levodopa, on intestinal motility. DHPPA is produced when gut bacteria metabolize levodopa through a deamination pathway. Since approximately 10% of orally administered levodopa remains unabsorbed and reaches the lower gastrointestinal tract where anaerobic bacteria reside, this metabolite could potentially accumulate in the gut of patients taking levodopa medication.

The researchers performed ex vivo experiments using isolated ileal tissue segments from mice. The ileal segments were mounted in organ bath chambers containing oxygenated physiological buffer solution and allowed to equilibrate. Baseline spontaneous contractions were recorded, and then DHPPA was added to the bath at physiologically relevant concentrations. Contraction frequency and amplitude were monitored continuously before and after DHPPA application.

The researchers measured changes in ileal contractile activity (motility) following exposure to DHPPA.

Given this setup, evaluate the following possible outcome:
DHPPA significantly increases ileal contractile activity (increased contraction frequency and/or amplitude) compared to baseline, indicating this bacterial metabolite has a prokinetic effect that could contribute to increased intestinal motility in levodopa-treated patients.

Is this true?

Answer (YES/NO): NO